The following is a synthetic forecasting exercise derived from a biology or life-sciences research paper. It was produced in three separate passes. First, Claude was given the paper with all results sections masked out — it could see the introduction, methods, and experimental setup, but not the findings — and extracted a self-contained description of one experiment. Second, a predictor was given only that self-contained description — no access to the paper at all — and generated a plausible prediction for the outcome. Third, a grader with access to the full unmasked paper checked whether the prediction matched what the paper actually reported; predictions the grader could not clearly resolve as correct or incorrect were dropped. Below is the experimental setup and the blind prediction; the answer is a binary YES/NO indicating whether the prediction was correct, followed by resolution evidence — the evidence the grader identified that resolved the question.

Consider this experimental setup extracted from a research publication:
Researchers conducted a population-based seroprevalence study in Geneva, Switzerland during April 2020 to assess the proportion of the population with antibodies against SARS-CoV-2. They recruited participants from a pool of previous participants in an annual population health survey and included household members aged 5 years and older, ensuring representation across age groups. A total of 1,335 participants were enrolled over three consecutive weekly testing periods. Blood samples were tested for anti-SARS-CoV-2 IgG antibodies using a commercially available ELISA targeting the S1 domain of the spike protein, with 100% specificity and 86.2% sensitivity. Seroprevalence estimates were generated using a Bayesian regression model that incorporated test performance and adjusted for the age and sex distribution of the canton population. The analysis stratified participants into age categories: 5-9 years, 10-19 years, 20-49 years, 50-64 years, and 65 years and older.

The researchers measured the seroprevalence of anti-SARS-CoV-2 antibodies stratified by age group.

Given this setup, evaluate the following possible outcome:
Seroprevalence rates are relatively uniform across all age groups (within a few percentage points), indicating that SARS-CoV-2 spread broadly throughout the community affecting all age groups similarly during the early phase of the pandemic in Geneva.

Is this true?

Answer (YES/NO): NO